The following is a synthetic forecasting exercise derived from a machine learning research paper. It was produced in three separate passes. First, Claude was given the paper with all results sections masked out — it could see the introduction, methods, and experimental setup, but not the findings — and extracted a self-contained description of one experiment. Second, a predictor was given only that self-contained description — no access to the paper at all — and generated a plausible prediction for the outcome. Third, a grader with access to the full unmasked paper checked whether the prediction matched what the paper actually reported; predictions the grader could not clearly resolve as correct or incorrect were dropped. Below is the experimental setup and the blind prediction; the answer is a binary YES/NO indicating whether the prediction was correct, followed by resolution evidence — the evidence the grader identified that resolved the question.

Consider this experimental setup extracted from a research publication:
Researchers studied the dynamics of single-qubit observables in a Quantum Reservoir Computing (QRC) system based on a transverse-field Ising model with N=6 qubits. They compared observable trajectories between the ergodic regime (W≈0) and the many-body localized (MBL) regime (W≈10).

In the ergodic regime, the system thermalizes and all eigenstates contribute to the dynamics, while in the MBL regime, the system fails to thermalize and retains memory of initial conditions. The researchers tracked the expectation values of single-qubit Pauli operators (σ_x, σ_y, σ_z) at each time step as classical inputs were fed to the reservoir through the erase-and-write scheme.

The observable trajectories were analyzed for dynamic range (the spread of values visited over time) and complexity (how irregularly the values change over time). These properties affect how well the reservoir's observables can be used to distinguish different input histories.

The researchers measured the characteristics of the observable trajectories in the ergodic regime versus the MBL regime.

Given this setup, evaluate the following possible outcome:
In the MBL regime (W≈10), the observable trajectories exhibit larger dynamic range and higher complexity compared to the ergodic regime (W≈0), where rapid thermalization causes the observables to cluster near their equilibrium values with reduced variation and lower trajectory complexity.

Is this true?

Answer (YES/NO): NO